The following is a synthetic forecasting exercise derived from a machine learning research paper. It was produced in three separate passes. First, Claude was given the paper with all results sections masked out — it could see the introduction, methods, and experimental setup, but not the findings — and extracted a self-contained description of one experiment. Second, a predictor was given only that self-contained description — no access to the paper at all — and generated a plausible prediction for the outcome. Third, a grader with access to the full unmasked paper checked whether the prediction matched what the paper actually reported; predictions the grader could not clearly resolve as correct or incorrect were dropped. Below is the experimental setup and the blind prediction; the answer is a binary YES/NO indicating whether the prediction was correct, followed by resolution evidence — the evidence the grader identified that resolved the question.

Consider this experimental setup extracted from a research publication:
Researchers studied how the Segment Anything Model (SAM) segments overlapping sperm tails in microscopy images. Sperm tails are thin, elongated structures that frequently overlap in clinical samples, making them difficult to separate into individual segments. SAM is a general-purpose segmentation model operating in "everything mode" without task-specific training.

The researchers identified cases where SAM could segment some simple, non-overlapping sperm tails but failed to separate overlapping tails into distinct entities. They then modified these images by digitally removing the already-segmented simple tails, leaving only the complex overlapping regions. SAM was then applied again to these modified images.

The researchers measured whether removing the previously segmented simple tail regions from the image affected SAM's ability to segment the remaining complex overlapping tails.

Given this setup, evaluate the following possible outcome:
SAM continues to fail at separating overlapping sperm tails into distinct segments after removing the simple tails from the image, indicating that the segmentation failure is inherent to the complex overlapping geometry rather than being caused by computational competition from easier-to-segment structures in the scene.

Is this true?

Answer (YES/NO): NO